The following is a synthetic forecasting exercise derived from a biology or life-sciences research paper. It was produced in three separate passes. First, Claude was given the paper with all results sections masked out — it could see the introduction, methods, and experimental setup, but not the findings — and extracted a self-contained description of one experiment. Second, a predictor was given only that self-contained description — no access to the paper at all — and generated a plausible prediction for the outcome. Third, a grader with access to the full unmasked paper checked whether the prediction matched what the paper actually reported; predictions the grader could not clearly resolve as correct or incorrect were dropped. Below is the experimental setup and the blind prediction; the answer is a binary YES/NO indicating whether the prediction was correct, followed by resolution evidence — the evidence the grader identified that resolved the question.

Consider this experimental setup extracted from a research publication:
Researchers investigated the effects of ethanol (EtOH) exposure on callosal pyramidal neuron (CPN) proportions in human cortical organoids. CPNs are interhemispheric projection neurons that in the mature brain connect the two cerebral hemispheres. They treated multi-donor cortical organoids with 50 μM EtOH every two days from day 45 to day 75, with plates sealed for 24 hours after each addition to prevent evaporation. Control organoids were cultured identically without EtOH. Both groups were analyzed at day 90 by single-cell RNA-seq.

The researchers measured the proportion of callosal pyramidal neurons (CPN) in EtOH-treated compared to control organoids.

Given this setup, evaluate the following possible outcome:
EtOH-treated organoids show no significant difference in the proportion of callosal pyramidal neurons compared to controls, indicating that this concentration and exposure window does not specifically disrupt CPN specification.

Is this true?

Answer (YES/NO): NO